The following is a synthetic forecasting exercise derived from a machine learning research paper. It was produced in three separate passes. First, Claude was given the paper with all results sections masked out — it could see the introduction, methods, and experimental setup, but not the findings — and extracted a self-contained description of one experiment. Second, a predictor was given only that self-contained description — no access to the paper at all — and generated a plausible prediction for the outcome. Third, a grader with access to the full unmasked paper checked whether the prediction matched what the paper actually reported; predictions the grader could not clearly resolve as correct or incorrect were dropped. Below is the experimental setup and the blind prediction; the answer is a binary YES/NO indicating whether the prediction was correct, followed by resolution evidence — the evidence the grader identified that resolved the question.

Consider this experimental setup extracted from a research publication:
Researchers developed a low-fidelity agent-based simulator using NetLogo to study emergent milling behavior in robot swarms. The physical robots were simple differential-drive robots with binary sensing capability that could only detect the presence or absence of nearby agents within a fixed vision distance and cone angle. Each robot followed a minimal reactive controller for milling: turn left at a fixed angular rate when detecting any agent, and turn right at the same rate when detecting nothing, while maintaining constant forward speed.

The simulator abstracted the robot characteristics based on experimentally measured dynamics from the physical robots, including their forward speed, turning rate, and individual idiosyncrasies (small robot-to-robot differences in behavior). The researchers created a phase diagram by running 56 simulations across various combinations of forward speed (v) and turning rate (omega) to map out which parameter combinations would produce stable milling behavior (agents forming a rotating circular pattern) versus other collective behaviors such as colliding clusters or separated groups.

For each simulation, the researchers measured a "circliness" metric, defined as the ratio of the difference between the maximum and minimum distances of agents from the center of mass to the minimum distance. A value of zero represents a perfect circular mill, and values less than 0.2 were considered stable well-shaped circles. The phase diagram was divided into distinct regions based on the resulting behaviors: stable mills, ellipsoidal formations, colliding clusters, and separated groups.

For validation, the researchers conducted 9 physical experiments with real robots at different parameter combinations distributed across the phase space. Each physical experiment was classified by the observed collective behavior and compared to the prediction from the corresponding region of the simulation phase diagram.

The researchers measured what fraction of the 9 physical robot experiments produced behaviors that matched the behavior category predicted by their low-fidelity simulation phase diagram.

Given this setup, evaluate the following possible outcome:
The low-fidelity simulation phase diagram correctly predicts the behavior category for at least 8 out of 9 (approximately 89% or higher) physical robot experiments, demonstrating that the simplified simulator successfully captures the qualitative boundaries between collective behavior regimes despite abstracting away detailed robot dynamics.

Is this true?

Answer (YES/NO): NO